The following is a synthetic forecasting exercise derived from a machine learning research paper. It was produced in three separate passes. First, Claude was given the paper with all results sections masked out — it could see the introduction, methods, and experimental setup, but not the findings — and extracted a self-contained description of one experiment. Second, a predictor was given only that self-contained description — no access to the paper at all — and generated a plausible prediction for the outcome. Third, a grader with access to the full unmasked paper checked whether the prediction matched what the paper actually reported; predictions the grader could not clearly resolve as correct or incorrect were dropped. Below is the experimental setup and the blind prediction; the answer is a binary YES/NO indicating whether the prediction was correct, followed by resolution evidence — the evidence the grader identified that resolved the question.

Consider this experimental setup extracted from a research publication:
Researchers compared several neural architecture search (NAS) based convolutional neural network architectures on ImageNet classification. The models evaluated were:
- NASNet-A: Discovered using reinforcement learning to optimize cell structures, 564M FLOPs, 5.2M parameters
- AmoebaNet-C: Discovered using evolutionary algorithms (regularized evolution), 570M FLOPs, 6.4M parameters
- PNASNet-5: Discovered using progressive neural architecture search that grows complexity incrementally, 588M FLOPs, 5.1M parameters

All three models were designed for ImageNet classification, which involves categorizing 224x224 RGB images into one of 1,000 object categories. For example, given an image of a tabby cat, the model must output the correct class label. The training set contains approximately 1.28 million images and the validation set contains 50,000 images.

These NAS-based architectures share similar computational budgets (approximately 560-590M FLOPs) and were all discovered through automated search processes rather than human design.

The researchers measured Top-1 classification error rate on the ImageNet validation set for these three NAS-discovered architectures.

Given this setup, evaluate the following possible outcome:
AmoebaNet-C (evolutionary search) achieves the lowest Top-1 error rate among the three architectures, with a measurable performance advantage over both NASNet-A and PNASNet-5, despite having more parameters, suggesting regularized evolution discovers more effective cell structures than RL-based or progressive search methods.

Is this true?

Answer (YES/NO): YES